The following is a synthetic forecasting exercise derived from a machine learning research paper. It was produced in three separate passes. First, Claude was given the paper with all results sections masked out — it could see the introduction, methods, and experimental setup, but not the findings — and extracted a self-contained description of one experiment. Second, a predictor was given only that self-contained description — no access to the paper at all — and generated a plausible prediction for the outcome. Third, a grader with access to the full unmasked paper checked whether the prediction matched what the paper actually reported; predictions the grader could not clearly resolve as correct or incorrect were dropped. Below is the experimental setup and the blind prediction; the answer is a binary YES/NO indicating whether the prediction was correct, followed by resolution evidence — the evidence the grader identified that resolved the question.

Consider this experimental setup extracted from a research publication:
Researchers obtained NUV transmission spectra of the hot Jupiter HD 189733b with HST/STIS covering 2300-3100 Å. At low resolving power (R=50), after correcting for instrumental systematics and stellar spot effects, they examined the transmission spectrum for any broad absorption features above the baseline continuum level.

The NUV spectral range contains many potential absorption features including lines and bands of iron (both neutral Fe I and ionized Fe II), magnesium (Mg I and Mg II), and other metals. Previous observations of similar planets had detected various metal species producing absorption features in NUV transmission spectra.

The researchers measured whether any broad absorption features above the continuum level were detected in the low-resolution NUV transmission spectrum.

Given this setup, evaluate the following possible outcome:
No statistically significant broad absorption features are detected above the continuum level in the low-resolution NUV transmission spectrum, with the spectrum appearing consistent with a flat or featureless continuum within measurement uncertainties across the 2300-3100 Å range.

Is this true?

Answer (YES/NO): NO